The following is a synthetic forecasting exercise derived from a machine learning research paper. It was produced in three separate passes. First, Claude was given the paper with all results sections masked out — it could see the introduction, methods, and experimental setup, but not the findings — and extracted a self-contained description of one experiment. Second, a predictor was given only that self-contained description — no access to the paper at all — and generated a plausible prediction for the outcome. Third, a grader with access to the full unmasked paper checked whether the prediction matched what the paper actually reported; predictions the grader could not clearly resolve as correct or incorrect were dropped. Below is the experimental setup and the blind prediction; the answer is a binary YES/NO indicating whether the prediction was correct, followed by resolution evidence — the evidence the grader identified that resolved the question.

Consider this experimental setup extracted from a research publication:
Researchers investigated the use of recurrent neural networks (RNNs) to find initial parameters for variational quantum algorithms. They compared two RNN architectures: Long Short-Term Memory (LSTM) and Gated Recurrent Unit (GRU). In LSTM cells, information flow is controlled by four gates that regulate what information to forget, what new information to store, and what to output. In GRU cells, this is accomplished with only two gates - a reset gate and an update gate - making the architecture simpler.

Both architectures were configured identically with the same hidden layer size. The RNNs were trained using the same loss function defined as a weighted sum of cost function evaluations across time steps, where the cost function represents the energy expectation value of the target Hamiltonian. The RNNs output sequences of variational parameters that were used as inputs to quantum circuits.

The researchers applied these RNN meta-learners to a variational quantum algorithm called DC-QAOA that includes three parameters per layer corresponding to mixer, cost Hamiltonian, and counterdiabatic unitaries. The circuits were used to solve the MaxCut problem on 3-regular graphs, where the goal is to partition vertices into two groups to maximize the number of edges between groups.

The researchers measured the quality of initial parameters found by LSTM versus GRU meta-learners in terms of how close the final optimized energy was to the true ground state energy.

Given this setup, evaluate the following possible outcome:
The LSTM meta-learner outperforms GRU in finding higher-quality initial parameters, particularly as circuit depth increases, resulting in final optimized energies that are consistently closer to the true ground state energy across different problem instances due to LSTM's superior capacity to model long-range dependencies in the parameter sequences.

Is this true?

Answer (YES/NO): NO